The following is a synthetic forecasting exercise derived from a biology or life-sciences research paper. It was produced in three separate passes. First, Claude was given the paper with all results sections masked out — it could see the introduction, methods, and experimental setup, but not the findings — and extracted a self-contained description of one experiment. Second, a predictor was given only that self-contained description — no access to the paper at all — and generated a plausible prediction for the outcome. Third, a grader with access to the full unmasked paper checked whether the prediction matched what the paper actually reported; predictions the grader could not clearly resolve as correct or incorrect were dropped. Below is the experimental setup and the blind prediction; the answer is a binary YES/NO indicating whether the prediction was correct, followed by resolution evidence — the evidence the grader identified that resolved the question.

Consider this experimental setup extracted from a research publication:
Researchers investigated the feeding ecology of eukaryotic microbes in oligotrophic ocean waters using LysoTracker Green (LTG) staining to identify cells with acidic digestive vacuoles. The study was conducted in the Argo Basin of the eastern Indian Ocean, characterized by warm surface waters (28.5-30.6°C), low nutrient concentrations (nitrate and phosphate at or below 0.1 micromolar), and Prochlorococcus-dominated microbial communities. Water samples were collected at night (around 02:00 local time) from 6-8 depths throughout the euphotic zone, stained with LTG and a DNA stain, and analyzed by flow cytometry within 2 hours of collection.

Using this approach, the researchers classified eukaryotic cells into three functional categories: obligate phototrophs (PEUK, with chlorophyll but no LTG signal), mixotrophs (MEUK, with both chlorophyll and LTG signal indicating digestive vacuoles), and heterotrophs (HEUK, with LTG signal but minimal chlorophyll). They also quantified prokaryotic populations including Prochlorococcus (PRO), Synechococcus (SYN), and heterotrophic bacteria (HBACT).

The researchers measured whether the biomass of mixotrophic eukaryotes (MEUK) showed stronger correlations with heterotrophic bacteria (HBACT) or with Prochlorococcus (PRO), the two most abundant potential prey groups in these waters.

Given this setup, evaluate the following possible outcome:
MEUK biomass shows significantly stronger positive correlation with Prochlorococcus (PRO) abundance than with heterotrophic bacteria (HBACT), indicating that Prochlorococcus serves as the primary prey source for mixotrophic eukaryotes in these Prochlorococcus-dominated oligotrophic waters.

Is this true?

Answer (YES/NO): NO